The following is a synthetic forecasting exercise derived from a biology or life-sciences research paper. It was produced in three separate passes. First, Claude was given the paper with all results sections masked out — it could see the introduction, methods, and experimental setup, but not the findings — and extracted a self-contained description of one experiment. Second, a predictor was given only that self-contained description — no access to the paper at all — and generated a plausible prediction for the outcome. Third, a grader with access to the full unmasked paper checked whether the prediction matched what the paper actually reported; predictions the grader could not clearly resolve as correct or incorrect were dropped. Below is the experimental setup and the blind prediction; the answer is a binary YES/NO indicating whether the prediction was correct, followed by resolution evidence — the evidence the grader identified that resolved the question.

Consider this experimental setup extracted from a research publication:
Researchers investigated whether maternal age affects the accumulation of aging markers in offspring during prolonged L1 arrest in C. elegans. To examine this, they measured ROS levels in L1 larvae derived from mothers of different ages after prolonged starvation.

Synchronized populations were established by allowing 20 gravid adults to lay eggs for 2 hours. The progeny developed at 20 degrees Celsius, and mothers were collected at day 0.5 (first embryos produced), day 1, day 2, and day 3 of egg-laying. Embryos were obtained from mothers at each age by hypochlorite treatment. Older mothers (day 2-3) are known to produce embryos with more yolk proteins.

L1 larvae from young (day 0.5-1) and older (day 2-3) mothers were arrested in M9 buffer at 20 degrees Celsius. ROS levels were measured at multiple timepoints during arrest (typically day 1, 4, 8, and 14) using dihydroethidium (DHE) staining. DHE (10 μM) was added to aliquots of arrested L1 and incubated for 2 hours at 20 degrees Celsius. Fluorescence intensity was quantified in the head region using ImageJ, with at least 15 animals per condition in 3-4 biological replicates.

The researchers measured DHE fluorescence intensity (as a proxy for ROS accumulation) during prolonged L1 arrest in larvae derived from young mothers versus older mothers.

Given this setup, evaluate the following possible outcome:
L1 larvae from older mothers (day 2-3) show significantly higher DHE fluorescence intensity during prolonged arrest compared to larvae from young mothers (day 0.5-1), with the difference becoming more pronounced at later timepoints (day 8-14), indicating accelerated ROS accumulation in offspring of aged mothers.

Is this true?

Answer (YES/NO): NO